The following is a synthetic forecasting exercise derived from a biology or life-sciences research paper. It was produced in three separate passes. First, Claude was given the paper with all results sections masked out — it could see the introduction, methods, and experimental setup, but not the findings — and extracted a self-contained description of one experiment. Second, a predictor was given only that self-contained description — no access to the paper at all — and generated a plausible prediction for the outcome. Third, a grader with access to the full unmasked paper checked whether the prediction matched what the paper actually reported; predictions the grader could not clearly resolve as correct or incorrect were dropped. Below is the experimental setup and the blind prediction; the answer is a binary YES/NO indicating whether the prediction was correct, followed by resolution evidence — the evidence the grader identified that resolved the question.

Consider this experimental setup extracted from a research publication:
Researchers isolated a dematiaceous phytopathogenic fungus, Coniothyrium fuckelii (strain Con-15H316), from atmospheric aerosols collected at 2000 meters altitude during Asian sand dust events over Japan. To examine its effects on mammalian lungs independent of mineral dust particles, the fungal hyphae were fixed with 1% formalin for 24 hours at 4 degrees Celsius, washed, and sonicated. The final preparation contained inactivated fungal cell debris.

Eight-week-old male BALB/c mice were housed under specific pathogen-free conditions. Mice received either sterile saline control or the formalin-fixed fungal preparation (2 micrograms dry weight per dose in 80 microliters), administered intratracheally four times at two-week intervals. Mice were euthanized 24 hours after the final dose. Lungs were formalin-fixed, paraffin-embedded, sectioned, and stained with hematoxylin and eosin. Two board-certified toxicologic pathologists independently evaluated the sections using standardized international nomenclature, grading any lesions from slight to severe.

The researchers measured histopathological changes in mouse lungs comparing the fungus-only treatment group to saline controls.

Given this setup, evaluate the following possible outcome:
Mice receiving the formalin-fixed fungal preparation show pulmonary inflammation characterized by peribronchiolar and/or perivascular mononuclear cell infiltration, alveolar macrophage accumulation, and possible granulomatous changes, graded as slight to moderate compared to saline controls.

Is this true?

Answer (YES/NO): NO